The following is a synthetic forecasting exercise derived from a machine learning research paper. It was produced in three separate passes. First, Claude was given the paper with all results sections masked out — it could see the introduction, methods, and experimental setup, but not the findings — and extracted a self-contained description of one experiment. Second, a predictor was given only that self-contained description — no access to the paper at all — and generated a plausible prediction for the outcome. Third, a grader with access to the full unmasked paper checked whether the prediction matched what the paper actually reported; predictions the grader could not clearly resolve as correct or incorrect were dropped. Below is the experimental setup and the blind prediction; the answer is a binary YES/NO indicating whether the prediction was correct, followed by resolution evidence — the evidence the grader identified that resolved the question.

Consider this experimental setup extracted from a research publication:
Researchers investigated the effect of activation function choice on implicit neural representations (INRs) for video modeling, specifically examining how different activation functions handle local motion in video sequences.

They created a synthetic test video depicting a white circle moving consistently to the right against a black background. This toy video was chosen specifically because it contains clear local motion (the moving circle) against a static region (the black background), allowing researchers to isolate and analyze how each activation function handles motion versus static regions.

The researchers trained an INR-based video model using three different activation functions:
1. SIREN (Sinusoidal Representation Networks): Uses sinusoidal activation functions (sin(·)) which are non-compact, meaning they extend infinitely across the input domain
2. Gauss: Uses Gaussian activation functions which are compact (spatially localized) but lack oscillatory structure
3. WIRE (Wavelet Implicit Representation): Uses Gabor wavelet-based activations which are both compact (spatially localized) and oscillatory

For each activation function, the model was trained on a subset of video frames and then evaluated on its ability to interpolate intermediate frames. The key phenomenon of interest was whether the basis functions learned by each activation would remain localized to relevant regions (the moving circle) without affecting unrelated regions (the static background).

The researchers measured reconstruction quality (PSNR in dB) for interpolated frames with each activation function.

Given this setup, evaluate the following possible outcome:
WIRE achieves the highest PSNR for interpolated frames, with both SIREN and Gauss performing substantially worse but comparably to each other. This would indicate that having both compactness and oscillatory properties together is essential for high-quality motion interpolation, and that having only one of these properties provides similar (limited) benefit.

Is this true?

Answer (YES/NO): NO